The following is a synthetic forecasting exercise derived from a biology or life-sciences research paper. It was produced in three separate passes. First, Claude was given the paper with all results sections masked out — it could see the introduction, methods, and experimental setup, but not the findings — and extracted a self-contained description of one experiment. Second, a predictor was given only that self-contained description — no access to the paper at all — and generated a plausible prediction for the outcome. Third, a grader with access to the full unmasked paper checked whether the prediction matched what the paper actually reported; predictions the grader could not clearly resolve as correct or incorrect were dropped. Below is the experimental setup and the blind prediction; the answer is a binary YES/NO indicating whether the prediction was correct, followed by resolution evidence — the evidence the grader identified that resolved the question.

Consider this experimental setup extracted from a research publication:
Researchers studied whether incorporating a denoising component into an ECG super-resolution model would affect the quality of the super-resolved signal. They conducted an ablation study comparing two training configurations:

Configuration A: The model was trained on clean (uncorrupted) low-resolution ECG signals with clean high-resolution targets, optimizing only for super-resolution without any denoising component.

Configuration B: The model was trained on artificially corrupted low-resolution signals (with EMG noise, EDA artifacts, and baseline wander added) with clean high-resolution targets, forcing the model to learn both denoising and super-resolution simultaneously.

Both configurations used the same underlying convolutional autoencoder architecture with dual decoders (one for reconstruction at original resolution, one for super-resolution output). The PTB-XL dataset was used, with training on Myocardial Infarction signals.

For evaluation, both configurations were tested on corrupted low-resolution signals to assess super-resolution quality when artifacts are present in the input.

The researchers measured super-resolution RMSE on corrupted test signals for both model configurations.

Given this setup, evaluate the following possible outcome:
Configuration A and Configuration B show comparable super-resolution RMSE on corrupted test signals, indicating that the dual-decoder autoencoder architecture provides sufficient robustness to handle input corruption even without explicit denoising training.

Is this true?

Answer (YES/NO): NO